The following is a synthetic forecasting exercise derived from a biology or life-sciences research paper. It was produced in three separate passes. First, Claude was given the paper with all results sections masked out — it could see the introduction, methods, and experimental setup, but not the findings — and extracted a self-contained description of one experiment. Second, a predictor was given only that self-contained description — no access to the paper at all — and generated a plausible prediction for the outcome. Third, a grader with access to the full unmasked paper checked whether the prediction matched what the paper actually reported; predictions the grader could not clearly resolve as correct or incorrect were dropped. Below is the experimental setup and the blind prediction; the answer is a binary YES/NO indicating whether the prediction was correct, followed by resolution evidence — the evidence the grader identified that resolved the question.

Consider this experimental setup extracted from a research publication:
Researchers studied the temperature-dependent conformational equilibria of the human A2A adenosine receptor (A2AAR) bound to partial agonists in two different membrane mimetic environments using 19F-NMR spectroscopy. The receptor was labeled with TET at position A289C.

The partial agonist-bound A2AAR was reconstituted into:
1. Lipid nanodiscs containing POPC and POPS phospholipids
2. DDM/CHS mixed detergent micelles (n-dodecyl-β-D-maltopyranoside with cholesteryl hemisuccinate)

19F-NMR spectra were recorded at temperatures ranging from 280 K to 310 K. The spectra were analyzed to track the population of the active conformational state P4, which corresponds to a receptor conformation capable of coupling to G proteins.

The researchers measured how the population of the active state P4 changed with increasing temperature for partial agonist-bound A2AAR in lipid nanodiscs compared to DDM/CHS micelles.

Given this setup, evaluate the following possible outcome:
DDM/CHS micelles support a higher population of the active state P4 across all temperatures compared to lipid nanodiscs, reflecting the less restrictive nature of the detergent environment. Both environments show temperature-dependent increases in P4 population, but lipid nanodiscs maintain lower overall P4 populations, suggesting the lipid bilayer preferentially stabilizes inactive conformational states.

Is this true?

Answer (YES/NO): NO